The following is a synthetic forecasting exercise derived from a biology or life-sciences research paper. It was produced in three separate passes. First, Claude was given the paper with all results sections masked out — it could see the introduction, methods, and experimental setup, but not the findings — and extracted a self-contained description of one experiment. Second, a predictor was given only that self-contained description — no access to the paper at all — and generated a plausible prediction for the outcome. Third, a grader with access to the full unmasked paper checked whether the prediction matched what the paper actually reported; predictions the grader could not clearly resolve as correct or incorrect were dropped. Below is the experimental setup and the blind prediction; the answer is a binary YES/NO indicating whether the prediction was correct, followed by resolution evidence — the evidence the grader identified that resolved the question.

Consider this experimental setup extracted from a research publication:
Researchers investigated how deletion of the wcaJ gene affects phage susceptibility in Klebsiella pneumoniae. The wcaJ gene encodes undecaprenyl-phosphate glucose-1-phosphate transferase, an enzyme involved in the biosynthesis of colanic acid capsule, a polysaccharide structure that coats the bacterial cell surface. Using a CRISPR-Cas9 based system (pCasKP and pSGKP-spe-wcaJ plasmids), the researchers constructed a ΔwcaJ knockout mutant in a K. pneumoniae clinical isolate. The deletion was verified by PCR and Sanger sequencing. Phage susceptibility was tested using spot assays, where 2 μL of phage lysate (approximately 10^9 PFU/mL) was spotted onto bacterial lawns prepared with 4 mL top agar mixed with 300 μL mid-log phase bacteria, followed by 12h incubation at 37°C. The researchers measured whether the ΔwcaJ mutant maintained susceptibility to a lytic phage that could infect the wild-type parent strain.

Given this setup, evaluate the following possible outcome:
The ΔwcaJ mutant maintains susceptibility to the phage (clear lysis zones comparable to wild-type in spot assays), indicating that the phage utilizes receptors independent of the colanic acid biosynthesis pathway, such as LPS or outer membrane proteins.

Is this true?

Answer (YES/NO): NO